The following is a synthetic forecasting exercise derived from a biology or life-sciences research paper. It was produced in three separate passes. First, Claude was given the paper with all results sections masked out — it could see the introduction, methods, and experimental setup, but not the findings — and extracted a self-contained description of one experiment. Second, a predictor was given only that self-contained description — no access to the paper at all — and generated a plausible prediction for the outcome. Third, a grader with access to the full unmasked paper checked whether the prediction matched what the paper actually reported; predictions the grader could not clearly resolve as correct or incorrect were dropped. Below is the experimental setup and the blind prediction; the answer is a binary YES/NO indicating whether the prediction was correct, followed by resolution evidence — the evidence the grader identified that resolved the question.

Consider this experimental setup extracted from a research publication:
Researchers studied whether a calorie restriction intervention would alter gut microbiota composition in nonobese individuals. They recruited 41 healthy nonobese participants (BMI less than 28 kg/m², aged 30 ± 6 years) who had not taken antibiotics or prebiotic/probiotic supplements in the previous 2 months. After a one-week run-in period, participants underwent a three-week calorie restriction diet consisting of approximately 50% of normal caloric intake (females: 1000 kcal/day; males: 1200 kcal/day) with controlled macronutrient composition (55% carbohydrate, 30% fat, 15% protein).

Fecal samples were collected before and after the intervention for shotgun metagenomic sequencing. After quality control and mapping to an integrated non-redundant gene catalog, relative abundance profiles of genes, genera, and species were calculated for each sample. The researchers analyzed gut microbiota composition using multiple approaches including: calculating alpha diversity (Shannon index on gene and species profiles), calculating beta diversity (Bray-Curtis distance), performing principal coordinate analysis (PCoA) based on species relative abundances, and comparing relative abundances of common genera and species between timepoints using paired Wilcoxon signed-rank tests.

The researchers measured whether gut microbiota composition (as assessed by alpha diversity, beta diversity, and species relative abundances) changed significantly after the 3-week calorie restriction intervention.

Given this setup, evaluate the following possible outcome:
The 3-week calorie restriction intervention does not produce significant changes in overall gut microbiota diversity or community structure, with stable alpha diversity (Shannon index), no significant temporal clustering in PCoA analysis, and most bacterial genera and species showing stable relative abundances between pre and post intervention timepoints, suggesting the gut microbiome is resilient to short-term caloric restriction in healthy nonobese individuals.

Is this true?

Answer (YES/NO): YES